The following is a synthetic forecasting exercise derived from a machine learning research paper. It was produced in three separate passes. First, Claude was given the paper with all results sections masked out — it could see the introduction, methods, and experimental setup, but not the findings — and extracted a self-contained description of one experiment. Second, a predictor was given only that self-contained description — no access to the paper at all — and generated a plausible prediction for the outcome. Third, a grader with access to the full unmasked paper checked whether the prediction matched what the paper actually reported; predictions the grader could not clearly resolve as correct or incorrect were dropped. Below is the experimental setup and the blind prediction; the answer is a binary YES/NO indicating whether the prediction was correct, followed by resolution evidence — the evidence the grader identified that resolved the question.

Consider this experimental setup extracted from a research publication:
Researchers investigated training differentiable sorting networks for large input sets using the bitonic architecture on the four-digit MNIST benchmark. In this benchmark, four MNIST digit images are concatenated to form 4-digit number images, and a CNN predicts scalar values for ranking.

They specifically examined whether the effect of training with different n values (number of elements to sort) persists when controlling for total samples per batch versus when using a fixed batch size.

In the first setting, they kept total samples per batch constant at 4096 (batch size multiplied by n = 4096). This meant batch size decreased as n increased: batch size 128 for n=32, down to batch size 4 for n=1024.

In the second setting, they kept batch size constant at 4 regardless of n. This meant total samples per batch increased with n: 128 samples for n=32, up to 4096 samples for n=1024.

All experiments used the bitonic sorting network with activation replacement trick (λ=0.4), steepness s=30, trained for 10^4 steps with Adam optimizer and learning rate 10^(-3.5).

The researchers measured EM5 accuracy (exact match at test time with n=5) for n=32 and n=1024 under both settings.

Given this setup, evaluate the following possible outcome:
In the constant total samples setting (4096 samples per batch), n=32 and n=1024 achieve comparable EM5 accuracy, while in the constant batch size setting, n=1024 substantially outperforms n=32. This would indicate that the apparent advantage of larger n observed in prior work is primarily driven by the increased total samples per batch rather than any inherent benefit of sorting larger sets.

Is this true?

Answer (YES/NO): NO